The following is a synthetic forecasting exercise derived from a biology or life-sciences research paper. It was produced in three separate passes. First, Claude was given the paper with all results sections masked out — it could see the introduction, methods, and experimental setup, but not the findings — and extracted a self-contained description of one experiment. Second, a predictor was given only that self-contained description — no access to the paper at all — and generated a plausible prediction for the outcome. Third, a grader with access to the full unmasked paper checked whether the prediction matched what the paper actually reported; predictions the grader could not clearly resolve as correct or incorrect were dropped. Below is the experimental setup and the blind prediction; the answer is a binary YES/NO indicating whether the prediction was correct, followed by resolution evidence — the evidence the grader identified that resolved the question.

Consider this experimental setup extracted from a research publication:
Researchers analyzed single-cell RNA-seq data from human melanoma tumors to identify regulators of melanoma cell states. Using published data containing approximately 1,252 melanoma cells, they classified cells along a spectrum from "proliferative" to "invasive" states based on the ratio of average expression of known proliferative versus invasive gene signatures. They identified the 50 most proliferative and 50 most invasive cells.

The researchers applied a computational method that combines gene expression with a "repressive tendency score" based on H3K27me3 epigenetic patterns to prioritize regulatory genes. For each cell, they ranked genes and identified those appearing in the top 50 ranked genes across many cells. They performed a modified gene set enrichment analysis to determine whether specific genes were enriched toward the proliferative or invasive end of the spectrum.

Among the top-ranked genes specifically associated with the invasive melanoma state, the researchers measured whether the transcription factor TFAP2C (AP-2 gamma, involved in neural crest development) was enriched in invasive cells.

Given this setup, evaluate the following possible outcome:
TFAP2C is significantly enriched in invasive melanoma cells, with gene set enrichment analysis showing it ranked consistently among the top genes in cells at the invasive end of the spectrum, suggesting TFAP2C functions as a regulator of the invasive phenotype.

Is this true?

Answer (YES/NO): YES